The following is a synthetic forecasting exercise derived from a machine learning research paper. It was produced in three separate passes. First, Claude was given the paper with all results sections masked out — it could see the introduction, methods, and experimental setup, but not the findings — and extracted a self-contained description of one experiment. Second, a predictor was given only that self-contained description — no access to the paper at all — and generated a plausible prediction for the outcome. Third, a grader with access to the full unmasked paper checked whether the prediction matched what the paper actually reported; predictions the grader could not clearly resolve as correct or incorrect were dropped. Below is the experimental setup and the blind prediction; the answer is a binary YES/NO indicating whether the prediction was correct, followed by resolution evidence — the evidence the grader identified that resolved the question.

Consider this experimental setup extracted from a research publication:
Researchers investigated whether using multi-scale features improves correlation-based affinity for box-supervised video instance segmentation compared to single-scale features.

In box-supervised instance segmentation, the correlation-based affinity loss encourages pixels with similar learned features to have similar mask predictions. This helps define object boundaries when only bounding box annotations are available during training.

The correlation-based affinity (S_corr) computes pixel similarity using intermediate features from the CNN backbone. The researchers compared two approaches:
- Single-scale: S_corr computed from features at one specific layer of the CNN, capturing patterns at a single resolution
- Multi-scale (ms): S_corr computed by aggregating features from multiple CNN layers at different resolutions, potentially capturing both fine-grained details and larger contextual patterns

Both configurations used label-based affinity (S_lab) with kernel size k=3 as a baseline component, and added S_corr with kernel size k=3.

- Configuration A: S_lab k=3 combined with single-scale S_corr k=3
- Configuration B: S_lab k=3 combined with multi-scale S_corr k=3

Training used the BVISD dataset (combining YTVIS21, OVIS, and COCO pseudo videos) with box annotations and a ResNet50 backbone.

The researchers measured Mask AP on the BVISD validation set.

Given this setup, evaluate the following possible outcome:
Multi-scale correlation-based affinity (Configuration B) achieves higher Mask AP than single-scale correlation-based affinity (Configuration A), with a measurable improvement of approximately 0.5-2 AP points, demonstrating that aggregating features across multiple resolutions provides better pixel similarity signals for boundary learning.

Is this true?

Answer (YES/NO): YES